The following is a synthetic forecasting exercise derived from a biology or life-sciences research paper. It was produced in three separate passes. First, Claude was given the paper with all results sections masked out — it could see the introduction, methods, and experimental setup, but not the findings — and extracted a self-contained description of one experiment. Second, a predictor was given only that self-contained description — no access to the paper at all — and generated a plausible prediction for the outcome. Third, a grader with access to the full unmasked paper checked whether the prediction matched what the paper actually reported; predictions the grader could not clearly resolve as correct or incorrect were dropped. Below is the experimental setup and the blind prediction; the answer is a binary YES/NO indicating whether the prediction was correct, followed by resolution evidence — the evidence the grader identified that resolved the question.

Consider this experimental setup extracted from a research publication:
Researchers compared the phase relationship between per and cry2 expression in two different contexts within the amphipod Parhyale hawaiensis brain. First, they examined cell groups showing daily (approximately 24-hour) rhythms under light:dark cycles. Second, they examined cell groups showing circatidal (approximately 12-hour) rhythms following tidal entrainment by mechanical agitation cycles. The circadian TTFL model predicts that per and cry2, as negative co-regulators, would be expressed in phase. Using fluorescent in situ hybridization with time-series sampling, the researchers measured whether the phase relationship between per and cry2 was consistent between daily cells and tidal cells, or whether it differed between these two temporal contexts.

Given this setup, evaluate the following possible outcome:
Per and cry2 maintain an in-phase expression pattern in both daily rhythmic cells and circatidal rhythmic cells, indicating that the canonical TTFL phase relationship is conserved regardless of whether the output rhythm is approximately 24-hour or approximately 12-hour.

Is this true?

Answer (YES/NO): NO